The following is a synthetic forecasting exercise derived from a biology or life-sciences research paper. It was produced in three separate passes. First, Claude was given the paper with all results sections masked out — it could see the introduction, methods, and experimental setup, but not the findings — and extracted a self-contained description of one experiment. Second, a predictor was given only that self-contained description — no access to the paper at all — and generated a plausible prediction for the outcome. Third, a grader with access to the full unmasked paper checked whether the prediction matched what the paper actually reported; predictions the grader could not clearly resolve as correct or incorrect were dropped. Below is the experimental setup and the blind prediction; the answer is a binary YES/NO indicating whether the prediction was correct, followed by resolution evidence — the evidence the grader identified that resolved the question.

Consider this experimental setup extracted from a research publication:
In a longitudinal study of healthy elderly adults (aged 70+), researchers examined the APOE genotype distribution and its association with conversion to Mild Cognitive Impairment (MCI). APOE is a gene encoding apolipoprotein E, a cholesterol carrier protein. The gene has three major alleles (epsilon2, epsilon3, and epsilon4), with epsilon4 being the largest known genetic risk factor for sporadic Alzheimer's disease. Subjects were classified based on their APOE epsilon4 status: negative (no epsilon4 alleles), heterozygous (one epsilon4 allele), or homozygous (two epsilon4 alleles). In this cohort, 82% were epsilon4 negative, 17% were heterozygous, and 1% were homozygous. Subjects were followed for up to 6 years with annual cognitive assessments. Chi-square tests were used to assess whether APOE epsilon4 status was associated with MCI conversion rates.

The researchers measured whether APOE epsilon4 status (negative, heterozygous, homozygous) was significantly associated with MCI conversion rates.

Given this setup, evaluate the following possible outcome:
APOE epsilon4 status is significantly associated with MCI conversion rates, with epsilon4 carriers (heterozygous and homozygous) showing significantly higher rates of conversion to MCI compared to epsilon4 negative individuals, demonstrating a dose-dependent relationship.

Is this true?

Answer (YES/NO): NO